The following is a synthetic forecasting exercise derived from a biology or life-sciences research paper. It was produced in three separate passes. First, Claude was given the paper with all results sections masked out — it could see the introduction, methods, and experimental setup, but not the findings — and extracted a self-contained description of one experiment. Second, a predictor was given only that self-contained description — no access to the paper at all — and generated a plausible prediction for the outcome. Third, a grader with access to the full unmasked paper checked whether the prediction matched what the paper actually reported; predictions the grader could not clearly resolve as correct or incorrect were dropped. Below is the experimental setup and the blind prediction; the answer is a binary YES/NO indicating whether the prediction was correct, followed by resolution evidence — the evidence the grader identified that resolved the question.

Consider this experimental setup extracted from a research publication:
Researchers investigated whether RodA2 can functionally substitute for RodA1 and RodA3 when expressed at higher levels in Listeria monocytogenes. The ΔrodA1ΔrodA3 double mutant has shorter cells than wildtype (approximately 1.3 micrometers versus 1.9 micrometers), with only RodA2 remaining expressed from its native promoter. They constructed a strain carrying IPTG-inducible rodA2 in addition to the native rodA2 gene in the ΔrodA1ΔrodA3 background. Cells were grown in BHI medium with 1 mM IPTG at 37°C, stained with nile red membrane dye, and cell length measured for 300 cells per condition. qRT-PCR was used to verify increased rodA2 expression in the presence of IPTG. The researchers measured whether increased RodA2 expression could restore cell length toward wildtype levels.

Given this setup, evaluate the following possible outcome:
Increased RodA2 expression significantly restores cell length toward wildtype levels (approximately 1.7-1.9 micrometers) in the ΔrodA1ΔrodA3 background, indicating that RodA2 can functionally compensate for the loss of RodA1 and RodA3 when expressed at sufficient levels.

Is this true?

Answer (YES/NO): YES